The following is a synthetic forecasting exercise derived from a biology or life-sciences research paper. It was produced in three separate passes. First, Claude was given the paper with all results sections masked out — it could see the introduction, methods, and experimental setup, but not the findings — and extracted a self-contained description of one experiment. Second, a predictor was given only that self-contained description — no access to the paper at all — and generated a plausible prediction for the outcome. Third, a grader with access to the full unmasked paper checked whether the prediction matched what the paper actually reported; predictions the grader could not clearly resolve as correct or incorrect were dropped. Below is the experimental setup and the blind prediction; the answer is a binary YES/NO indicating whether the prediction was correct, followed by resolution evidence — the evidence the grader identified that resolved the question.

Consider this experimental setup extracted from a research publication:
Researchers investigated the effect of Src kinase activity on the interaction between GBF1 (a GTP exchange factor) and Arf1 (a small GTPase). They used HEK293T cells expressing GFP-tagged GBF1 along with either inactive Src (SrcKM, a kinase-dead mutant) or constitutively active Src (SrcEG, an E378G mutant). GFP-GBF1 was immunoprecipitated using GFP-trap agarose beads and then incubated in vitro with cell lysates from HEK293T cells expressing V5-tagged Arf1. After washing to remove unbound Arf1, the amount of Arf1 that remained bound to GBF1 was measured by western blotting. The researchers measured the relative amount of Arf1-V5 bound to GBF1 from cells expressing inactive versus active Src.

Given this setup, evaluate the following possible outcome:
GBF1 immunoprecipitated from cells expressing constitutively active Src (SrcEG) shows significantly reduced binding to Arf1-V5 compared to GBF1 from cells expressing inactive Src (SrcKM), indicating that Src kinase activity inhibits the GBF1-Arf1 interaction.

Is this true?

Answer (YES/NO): NO